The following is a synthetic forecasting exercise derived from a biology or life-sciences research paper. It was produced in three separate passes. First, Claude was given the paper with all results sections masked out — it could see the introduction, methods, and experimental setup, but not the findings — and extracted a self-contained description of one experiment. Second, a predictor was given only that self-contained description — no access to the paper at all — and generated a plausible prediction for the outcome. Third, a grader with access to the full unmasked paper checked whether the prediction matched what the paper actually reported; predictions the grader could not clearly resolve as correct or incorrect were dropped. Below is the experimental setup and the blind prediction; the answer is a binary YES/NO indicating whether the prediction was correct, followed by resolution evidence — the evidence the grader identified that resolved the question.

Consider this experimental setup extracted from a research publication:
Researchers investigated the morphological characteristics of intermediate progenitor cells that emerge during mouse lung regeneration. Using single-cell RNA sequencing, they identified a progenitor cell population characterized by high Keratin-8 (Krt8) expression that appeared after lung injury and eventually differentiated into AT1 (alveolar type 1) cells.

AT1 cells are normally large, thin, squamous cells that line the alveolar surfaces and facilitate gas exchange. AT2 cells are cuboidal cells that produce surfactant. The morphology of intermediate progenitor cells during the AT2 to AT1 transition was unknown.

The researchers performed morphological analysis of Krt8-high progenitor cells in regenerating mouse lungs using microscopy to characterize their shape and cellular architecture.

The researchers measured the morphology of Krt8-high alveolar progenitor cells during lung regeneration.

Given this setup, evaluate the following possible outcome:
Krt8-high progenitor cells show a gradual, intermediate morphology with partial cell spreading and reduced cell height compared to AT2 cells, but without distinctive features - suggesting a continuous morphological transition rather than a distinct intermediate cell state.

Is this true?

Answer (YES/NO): NO